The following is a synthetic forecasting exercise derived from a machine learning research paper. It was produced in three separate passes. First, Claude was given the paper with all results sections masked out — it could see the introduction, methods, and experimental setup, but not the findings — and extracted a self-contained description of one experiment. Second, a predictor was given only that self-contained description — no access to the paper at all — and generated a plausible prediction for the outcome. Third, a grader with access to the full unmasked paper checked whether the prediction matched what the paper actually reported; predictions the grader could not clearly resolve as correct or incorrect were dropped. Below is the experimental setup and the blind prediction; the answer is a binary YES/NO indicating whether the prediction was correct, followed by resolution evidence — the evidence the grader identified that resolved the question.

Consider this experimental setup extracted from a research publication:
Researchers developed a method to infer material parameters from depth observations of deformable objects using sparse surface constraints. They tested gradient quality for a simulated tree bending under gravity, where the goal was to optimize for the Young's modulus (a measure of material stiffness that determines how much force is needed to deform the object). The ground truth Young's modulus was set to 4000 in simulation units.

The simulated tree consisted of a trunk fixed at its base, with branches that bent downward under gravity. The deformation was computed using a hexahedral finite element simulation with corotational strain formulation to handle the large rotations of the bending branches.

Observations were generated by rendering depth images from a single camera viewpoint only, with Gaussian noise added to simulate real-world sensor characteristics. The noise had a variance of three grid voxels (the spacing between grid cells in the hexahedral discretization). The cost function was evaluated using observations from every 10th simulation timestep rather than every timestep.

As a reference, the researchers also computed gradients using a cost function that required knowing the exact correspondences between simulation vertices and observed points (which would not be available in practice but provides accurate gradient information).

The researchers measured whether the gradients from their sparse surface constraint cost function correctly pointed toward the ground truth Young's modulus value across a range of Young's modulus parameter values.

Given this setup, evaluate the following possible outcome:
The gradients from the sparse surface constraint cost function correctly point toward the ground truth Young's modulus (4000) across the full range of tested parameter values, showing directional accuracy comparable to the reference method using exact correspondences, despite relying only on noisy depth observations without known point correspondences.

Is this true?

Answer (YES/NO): YES